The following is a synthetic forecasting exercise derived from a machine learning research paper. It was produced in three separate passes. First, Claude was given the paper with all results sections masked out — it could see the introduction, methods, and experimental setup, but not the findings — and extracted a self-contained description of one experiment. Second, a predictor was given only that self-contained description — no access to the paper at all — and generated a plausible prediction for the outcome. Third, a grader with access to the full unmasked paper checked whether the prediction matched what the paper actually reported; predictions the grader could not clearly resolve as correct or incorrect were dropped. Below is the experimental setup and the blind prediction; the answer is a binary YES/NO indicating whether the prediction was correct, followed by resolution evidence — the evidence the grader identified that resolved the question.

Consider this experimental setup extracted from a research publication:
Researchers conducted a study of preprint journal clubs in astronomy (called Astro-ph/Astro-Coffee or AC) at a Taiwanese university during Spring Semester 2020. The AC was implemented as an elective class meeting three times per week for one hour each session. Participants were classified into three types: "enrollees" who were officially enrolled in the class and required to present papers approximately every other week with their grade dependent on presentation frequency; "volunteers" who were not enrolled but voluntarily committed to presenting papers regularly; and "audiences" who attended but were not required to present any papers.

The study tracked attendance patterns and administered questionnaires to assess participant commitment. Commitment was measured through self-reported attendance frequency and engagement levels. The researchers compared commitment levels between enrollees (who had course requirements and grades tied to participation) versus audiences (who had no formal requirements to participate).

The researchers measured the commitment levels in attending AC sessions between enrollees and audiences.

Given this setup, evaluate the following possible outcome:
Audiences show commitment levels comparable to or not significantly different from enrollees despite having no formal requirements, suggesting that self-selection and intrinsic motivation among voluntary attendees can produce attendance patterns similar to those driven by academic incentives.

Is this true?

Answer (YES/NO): NO